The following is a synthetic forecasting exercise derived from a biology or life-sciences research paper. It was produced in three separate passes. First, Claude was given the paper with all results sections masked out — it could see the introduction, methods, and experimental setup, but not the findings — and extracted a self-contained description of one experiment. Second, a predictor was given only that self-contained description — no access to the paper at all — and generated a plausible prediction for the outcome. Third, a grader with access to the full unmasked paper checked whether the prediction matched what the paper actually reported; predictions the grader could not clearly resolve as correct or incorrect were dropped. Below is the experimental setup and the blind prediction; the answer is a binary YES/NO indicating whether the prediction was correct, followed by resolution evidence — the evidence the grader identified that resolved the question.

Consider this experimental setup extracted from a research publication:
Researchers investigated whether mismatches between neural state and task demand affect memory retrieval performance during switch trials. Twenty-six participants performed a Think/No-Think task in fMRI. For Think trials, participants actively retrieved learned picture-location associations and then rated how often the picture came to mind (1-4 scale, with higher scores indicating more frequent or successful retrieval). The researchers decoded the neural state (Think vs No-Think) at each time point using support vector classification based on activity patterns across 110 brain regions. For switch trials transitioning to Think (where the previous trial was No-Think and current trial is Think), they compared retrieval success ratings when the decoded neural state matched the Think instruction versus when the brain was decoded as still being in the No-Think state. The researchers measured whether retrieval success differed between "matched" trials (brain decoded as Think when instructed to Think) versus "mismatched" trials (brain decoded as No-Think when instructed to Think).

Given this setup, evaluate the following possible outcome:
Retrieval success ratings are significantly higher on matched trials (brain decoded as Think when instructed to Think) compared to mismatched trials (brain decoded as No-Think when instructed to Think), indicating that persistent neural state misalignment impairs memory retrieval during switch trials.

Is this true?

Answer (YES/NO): YES